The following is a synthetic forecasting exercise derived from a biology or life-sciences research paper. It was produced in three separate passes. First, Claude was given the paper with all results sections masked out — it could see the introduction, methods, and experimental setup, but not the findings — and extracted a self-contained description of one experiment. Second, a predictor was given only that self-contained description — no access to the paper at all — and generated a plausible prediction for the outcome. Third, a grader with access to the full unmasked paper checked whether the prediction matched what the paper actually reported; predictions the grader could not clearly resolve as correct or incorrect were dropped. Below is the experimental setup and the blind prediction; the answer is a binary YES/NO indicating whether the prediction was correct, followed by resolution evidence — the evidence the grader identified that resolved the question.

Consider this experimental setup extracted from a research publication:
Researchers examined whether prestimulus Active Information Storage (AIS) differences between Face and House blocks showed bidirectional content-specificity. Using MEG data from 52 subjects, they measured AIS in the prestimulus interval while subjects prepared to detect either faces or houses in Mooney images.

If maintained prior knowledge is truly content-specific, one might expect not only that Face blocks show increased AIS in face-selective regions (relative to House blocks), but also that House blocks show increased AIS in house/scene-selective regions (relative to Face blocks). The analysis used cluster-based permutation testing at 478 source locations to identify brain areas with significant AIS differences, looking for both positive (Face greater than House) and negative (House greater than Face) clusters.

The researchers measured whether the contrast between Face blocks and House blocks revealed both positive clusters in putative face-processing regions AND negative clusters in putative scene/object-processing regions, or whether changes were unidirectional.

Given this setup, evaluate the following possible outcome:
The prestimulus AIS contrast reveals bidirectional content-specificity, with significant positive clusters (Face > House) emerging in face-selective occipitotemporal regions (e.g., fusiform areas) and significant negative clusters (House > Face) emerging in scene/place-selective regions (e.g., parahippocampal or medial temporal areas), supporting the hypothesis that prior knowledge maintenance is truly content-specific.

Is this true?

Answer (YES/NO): NO